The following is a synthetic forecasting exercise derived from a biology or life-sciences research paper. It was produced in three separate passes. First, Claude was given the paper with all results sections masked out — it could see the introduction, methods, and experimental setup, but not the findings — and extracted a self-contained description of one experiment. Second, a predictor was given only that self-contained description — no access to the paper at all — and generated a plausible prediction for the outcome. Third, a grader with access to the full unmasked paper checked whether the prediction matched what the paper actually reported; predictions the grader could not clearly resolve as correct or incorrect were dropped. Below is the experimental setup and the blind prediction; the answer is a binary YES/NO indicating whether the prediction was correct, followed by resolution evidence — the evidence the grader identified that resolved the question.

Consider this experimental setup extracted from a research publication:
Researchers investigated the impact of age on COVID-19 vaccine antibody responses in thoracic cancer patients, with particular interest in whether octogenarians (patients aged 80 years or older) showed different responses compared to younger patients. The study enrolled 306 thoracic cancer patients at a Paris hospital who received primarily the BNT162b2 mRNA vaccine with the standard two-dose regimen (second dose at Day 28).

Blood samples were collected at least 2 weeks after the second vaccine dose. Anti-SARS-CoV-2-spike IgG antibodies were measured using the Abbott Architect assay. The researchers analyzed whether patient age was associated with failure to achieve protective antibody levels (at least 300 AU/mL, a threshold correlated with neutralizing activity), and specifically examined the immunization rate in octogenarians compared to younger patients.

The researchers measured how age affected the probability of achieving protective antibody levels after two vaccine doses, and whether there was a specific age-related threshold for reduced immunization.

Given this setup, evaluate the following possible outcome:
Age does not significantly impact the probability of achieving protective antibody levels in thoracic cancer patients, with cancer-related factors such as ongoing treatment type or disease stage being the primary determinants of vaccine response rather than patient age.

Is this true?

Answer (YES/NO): NO